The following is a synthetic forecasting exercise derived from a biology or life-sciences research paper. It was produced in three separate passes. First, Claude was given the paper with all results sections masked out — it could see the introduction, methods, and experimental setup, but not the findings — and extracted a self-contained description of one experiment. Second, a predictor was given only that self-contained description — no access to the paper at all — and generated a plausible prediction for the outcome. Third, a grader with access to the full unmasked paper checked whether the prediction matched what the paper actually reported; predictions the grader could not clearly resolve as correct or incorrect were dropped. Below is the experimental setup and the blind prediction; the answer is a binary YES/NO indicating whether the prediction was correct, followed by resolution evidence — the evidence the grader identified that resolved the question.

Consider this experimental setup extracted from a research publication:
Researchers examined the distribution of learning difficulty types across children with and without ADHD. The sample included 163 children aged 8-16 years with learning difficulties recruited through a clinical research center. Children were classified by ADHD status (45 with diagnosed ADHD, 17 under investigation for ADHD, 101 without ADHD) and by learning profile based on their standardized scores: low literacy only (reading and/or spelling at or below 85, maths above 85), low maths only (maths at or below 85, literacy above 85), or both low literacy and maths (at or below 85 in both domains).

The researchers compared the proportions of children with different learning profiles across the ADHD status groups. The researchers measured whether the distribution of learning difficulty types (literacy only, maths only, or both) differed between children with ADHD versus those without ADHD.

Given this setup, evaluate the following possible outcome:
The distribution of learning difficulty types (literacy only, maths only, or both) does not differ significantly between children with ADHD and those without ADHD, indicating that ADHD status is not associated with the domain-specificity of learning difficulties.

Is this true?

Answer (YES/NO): YES